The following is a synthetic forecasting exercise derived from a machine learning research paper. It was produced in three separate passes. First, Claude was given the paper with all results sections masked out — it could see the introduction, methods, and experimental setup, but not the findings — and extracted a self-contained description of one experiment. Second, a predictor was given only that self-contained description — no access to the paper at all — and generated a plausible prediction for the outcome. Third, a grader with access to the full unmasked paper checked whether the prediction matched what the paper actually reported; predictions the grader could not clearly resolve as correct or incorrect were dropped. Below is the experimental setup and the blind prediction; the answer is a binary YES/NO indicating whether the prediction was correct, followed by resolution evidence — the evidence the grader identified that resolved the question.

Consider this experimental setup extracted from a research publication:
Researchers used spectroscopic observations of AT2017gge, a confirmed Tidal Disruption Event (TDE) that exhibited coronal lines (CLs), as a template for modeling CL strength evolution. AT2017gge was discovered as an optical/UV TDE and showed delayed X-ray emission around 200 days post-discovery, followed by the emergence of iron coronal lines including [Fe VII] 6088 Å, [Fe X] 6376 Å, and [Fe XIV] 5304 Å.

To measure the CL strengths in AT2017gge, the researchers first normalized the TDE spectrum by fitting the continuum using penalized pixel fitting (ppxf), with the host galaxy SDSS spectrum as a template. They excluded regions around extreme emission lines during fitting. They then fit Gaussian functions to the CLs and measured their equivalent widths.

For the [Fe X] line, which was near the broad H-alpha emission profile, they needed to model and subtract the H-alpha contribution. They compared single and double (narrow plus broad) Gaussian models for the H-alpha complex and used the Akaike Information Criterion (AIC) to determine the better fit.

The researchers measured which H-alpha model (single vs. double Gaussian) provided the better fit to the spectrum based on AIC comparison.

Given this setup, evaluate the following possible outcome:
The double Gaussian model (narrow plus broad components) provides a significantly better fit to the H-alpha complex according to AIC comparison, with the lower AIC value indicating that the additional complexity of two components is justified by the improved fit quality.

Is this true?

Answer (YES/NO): YES